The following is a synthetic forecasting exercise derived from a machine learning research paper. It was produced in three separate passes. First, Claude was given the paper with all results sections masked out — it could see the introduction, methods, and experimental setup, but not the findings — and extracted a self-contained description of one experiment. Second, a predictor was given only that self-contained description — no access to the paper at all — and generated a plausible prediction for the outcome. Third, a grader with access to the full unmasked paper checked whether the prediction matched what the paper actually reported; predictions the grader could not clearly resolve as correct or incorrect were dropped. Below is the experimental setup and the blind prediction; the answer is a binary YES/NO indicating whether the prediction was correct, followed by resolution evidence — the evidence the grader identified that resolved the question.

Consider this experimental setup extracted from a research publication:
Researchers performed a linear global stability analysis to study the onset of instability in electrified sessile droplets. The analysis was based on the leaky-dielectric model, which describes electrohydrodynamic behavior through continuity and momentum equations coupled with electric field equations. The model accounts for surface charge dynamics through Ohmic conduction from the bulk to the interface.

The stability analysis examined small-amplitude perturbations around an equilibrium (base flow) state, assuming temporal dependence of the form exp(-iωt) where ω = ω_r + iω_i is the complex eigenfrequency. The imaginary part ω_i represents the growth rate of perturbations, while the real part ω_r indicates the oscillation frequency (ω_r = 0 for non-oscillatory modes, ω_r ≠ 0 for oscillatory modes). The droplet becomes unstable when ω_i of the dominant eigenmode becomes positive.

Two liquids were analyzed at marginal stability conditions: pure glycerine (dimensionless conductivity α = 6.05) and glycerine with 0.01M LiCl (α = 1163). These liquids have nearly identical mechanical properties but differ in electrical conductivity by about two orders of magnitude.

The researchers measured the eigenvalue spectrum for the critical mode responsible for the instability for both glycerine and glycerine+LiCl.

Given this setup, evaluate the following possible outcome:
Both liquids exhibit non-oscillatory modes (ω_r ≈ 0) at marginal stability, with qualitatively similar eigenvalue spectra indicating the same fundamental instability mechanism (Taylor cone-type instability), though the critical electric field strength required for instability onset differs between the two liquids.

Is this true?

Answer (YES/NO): NO